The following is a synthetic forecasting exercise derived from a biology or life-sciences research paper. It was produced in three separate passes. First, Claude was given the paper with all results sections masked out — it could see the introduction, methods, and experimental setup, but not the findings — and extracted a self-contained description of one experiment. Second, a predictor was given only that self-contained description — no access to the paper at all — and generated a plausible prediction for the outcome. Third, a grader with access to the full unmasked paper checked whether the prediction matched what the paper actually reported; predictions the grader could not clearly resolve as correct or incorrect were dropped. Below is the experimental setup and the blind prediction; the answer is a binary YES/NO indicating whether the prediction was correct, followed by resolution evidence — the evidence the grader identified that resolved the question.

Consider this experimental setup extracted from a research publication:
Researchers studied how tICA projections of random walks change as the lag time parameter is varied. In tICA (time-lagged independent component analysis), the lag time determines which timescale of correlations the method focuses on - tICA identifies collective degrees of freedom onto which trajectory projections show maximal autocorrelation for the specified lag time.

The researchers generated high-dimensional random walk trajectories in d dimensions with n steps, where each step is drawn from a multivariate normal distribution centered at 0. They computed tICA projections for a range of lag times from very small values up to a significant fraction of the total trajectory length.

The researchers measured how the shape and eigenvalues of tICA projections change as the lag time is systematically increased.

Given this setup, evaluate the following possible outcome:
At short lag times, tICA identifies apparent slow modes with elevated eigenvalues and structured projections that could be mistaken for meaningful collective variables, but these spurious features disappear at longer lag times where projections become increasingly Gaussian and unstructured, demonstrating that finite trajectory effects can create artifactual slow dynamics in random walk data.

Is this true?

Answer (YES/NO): NO